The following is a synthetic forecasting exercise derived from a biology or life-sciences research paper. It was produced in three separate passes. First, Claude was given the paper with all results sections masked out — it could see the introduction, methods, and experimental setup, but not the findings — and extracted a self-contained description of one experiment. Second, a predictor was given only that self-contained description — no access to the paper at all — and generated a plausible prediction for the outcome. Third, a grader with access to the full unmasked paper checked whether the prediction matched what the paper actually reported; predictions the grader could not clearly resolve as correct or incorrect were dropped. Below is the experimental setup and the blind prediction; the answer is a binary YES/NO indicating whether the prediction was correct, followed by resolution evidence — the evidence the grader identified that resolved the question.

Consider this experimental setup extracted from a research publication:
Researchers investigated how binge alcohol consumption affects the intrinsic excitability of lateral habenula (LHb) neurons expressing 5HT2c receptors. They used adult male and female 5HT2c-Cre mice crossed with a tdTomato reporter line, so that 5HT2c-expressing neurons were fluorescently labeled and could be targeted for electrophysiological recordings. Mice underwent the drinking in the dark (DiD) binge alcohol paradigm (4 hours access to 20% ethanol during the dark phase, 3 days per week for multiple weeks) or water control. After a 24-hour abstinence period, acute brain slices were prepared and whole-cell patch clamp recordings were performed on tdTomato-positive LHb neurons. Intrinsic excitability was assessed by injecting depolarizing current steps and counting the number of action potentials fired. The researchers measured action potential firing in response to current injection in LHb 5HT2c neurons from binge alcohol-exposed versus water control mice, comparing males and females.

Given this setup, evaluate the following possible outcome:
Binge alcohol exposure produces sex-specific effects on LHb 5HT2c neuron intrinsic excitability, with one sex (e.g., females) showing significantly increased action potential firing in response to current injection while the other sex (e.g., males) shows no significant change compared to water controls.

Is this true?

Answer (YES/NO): NO